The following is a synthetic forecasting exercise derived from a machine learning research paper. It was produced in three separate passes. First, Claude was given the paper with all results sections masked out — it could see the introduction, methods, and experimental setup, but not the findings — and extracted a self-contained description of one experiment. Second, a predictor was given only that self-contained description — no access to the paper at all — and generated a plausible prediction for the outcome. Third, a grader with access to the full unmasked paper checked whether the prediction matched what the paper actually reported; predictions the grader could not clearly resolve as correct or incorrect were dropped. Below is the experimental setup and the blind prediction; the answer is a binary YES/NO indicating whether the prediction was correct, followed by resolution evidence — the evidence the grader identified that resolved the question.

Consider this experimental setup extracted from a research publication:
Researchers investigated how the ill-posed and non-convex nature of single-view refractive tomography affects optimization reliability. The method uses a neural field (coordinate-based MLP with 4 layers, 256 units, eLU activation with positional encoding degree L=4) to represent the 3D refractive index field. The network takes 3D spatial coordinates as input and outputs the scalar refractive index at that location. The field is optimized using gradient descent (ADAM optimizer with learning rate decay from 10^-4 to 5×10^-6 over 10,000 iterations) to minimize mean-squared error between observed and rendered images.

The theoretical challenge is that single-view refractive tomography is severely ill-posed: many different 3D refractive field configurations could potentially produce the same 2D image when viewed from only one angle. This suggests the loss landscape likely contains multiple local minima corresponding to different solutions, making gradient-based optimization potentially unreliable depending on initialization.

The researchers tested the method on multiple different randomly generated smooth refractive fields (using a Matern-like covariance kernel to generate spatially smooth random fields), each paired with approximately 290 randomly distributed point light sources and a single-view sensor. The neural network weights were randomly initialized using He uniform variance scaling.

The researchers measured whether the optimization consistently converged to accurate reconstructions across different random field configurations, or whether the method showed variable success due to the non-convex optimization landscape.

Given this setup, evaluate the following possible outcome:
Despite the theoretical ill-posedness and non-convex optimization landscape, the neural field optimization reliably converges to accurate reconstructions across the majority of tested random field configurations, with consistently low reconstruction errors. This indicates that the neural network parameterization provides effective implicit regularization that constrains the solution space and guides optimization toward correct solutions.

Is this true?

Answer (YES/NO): NO